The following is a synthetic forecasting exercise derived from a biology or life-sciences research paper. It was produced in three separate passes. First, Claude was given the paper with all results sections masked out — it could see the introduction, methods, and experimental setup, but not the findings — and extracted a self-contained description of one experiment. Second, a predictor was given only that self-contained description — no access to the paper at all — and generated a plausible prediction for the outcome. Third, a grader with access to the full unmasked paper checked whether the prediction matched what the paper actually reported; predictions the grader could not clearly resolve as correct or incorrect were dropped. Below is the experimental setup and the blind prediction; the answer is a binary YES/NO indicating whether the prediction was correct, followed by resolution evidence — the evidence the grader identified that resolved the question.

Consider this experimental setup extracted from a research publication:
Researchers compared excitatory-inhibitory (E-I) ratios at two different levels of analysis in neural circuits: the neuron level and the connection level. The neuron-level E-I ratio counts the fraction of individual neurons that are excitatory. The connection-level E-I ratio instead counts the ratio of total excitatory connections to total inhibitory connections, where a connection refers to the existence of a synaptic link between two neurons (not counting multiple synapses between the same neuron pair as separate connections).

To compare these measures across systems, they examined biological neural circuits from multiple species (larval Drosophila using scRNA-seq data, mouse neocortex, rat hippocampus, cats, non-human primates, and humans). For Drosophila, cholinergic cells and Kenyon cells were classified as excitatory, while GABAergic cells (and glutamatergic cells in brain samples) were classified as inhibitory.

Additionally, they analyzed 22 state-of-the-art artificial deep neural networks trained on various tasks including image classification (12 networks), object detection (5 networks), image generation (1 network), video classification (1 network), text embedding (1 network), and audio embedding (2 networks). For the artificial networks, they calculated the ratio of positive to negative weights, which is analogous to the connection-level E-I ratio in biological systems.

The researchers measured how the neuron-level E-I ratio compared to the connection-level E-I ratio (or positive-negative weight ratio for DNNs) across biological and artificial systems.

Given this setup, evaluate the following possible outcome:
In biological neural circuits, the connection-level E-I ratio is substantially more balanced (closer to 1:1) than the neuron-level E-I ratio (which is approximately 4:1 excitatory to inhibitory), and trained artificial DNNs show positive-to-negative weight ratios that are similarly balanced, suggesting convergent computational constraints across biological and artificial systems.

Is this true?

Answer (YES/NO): YES